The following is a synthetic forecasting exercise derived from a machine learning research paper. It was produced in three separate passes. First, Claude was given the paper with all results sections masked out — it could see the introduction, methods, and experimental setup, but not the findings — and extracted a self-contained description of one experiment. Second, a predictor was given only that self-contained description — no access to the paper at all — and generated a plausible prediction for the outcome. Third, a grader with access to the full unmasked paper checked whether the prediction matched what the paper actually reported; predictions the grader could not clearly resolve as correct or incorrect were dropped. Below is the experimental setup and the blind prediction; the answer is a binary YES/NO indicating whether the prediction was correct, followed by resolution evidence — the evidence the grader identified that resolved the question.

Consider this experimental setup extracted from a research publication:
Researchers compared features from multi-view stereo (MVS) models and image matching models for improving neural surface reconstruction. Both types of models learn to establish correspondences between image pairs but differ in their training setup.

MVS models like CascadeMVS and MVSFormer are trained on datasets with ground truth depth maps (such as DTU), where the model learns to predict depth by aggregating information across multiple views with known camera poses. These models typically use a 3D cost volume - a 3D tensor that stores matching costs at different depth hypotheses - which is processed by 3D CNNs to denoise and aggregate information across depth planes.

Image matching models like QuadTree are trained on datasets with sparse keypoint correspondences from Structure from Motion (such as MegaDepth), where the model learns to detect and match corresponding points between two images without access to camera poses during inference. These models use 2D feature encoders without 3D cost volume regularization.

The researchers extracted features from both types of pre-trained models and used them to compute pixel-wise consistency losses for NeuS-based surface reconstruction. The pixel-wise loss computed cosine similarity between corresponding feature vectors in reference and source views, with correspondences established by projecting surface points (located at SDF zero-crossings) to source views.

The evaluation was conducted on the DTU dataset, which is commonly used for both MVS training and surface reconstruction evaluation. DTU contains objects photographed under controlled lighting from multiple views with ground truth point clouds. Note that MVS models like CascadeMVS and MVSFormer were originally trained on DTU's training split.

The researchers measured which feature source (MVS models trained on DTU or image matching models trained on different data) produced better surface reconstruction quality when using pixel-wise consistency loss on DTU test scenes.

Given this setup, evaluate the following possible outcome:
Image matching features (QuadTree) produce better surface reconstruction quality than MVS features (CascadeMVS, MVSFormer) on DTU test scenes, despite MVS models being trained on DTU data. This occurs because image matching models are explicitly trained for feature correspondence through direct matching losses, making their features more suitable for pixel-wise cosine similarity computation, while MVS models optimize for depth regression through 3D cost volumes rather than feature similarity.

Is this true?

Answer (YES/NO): NO